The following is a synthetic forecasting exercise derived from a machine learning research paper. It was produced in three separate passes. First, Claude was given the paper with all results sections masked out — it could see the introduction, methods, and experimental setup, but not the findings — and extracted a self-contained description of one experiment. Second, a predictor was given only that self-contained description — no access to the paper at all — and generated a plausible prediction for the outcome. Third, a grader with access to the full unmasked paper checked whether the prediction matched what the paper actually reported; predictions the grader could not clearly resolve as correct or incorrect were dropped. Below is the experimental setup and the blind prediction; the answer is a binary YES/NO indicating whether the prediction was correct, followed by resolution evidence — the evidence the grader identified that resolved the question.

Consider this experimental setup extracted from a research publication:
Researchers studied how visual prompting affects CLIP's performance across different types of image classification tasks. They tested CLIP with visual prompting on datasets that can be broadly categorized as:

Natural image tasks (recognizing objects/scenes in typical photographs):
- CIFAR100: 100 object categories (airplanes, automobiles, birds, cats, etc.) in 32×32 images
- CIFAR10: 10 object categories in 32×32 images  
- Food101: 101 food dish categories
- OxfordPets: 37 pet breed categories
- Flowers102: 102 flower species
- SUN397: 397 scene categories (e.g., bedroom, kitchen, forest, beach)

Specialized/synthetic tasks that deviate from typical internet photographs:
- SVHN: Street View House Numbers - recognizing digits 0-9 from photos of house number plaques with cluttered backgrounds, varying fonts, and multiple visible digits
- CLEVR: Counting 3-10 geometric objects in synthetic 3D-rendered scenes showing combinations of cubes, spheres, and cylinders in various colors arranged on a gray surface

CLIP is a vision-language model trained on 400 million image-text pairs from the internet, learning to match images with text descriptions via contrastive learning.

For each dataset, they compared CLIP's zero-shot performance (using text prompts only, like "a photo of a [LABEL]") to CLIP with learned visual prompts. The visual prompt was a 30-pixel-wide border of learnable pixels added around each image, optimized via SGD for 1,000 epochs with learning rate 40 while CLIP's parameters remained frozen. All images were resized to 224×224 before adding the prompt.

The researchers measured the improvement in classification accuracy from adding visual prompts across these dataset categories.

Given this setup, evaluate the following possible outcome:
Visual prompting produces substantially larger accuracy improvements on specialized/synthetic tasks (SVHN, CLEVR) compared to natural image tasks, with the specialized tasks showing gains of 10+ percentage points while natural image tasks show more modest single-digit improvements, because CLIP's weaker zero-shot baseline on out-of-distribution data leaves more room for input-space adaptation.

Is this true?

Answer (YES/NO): NO